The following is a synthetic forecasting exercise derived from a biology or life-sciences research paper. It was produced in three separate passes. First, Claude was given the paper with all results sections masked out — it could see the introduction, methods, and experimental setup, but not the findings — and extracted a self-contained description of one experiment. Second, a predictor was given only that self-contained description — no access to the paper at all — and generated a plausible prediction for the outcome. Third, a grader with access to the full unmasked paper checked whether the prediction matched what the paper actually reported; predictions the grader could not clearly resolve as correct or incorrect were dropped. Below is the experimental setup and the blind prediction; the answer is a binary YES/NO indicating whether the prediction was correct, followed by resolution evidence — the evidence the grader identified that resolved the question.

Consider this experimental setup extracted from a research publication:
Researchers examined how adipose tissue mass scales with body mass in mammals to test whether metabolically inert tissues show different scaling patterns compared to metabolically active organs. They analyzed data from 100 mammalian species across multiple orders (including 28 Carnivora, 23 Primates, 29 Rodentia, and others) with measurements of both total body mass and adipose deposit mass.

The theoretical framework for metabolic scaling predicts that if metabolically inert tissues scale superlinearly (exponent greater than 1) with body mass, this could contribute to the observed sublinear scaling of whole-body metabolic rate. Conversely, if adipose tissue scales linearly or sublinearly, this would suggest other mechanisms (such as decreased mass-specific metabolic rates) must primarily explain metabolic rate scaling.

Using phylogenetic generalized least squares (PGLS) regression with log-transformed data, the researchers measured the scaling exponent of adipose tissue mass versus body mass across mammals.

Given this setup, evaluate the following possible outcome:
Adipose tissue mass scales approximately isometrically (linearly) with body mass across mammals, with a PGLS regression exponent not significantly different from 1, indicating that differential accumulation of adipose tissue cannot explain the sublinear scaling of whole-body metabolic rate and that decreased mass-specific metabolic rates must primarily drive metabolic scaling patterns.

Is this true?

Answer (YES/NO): NO